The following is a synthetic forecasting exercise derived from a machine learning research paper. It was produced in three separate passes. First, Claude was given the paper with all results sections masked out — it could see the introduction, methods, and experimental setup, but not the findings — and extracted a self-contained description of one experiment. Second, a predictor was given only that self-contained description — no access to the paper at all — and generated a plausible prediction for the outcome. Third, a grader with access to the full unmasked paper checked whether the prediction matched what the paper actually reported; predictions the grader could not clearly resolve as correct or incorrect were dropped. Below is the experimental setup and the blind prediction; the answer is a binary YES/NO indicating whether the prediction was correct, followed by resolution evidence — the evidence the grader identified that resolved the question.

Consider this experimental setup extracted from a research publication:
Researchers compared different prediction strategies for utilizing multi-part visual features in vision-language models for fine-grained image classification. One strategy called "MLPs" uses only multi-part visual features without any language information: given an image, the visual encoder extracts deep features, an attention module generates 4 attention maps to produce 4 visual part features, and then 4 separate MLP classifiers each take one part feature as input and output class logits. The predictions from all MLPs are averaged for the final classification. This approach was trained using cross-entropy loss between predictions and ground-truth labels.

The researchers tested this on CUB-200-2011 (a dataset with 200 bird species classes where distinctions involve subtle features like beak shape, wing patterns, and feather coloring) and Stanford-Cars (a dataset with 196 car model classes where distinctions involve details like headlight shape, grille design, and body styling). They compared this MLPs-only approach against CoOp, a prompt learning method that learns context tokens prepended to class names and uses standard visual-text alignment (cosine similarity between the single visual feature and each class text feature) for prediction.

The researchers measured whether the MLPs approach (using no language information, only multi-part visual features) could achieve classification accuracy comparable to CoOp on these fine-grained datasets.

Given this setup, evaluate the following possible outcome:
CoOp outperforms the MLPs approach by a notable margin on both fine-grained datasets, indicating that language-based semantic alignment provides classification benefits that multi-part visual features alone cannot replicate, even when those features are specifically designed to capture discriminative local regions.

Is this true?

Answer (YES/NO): NO